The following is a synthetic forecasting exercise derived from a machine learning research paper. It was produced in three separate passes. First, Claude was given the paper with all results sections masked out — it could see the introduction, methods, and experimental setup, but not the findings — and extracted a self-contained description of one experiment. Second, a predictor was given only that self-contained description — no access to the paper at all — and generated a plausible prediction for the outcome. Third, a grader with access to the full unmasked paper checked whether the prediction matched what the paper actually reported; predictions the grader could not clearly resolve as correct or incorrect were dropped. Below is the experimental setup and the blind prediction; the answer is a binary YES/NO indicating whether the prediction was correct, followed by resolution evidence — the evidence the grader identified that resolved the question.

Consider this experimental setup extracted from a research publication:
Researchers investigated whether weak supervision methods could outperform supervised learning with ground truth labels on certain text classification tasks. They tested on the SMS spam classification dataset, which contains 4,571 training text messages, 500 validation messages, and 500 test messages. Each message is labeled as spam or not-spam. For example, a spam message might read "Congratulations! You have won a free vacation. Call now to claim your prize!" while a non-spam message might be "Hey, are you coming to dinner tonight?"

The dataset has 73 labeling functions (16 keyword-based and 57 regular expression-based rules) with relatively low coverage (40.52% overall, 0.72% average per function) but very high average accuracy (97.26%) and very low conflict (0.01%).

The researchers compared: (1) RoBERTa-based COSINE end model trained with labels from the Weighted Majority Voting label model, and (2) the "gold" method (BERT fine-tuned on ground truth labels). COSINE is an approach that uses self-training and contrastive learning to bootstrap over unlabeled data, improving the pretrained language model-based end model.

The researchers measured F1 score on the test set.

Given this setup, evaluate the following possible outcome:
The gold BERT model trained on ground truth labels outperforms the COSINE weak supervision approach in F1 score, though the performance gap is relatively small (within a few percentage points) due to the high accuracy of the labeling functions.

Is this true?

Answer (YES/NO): NO